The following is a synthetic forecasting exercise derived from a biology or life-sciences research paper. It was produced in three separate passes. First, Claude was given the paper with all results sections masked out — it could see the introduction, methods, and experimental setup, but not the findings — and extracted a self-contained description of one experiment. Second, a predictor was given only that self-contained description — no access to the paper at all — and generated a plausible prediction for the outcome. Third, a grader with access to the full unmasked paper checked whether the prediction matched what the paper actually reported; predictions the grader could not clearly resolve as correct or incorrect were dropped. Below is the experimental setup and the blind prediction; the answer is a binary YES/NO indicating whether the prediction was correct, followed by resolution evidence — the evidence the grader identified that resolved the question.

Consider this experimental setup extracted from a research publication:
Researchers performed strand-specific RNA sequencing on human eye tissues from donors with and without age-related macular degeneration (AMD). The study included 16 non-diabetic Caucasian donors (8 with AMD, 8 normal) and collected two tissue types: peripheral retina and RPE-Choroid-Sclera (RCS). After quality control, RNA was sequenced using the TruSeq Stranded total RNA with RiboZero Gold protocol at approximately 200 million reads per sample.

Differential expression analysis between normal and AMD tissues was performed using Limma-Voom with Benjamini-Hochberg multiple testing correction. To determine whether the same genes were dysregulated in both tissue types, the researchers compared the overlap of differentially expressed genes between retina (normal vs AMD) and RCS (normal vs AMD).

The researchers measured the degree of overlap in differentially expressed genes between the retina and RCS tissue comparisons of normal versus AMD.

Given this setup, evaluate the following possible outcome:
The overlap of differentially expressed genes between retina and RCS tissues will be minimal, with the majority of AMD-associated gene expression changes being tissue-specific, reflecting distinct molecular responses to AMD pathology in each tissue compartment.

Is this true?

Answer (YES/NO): YES